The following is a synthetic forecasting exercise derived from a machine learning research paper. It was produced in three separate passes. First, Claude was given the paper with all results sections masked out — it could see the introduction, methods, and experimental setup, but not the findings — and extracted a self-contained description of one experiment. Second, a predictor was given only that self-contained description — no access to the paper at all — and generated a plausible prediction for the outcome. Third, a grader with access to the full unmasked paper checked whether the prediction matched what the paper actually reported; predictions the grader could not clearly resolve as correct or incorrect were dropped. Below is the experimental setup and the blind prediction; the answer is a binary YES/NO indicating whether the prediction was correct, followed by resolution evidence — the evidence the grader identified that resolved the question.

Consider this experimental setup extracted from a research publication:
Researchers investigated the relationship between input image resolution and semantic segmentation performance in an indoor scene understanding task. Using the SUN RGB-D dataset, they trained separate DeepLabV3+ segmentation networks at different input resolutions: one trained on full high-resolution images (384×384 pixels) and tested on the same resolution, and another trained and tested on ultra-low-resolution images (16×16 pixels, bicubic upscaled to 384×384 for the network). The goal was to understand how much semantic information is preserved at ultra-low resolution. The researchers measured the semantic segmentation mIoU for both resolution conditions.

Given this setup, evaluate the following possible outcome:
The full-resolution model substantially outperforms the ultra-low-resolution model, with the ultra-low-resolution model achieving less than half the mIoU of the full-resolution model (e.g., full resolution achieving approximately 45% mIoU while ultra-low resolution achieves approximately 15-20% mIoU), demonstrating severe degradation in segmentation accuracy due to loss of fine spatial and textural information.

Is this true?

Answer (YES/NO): NO